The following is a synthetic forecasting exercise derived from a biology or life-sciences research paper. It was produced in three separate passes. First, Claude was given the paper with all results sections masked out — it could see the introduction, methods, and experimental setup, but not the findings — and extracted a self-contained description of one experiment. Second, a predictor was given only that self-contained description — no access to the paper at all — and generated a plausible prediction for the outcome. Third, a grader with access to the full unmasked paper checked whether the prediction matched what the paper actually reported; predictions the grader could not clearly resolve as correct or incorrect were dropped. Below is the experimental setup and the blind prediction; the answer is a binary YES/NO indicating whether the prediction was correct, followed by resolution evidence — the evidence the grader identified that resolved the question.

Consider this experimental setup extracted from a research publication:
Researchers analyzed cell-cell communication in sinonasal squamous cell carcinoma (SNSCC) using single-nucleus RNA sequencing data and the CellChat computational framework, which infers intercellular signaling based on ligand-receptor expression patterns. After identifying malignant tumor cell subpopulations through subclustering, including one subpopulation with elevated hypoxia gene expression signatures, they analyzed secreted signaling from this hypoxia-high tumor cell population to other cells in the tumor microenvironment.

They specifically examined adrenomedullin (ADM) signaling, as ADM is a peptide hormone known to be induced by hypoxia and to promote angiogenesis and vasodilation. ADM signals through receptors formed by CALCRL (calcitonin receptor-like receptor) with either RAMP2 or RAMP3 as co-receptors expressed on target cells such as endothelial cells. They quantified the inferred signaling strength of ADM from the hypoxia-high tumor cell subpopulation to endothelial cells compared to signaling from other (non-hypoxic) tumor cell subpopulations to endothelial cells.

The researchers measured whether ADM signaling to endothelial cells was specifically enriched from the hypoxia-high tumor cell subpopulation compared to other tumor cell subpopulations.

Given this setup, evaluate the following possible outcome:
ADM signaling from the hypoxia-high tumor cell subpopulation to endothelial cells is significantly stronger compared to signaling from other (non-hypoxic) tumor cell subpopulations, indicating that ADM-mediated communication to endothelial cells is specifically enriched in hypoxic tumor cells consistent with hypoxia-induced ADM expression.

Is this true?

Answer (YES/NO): YES